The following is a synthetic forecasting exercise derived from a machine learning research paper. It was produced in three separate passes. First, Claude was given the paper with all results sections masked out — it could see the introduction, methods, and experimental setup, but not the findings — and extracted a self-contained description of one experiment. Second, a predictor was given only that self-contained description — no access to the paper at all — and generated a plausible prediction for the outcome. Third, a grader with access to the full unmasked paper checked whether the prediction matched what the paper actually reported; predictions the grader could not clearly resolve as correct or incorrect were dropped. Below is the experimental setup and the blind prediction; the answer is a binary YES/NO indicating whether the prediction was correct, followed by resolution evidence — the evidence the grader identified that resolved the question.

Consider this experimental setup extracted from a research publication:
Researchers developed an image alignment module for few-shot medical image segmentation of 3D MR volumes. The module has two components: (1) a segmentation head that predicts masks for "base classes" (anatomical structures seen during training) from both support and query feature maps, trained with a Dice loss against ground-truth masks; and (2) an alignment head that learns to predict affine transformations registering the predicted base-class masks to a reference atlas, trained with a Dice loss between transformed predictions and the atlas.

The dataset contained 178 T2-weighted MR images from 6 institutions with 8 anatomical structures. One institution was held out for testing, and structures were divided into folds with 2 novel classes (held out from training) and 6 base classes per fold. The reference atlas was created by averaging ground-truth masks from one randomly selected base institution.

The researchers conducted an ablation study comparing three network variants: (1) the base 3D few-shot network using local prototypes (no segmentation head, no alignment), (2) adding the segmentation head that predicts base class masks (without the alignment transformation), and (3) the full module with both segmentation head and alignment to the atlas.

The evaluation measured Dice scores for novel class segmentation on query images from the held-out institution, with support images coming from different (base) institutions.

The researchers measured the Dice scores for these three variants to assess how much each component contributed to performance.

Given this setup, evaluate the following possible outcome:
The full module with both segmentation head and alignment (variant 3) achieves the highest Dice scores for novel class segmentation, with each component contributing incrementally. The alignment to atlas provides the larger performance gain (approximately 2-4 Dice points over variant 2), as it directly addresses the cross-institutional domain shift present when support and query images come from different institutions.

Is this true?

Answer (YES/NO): NO